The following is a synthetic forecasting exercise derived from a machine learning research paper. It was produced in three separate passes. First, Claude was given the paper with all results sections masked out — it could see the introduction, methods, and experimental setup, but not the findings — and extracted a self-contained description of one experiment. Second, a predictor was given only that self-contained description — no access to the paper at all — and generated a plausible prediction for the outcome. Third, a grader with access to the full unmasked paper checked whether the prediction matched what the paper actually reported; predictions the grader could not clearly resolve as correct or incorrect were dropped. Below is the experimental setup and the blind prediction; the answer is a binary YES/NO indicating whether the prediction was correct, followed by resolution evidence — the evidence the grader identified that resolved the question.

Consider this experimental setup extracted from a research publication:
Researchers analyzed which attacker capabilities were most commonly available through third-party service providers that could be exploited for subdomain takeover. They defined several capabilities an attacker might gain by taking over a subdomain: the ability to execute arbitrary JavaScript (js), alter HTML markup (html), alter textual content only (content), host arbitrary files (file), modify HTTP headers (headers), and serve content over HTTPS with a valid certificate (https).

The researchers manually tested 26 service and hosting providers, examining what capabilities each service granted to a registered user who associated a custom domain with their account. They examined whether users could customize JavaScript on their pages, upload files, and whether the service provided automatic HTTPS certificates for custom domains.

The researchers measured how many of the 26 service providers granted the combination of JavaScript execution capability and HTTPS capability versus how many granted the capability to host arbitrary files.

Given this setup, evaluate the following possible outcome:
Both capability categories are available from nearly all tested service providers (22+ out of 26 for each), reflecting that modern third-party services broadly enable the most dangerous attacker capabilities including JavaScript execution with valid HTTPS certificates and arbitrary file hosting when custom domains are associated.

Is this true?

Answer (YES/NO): NO